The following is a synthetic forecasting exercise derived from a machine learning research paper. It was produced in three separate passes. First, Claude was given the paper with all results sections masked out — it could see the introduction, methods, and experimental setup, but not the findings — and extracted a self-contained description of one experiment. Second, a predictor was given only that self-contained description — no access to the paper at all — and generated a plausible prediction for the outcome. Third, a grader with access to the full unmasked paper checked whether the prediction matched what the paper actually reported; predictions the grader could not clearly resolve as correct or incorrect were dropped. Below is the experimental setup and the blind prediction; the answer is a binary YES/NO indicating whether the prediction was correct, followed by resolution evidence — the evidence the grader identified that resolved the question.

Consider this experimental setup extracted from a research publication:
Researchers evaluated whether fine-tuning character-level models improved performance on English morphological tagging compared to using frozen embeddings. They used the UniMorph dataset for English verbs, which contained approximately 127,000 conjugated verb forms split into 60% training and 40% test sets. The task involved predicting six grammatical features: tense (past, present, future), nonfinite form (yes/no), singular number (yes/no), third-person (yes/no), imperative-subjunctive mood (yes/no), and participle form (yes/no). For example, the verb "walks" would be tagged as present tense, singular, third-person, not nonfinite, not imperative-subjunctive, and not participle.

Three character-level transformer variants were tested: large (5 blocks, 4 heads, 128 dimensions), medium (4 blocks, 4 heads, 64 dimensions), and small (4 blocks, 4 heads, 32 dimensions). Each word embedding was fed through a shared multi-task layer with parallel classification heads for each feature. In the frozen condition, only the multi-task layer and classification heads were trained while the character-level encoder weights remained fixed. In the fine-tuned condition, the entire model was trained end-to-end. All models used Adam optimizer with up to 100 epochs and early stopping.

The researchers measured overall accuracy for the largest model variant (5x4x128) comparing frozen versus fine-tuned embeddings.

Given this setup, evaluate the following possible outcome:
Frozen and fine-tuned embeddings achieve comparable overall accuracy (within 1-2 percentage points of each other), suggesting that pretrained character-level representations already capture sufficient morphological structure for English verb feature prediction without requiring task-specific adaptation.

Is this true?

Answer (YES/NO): YES